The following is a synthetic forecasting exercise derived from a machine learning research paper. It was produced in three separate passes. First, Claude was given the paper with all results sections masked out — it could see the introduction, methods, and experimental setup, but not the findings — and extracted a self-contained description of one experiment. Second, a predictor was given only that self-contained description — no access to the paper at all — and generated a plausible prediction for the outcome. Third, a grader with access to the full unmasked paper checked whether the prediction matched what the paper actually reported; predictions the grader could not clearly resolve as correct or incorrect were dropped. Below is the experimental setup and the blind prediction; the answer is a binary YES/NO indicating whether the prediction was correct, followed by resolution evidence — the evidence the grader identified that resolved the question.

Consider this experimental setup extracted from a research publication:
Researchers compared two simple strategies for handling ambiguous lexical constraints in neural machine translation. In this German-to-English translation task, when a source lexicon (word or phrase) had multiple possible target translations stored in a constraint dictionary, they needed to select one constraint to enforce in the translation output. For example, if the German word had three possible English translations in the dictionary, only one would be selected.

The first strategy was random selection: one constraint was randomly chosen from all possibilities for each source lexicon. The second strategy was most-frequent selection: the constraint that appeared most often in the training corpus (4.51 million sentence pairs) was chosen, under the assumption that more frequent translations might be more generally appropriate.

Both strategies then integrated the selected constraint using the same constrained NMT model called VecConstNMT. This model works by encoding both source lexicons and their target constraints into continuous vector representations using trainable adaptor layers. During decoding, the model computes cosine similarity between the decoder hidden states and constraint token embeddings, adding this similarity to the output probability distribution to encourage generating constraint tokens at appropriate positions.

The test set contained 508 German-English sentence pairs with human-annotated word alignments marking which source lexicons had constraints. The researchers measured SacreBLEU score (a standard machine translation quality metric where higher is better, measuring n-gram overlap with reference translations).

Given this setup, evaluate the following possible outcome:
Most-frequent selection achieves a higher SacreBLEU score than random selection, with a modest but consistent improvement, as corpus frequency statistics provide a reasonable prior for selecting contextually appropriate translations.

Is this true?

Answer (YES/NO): NO